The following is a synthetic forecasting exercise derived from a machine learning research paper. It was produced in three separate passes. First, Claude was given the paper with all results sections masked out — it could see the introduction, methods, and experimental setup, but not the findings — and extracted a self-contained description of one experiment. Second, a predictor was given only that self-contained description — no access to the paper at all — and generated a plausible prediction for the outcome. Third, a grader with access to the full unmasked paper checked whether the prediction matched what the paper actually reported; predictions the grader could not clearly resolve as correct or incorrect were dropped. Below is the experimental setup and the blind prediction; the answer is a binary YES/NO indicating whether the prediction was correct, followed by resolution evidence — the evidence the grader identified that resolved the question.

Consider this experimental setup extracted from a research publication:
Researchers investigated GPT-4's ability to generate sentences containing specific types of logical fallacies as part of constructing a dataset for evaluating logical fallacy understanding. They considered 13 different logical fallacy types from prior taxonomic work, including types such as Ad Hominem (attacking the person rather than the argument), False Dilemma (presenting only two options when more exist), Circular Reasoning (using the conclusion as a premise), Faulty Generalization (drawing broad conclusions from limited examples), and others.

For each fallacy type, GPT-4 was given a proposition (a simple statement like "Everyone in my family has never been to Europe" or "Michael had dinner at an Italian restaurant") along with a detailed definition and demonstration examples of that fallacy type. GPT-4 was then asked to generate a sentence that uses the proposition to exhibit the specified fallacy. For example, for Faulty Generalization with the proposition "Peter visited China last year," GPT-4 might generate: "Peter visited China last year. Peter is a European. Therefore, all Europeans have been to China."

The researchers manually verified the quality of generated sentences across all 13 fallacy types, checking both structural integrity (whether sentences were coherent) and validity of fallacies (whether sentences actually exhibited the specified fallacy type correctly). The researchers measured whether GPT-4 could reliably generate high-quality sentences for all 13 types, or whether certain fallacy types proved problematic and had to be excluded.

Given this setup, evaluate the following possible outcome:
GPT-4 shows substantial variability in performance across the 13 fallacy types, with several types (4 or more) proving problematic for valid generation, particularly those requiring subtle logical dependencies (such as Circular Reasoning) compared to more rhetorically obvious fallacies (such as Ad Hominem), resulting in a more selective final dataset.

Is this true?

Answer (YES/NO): NO